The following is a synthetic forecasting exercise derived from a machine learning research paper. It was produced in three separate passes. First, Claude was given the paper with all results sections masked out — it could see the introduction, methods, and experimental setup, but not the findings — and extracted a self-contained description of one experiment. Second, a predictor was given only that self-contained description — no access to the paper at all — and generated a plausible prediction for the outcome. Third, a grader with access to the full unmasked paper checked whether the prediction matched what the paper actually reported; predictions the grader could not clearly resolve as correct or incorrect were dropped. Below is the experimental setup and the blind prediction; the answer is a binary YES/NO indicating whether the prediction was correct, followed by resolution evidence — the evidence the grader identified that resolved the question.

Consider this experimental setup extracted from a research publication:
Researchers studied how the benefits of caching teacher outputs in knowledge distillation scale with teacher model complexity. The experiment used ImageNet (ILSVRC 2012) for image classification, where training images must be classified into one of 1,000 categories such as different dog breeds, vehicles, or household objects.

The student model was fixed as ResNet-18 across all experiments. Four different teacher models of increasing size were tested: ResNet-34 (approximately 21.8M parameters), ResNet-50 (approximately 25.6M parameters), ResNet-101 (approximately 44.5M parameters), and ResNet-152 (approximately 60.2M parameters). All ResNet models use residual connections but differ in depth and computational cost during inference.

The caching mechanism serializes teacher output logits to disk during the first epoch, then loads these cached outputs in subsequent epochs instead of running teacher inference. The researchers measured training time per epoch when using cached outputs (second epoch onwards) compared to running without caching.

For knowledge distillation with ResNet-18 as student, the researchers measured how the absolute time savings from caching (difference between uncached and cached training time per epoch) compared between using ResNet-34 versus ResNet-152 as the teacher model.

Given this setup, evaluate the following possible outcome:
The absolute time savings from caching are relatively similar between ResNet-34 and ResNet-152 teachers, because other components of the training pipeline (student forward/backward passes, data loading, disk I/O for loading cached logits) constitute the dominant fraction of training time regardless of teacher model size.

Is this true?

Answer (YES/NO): NO